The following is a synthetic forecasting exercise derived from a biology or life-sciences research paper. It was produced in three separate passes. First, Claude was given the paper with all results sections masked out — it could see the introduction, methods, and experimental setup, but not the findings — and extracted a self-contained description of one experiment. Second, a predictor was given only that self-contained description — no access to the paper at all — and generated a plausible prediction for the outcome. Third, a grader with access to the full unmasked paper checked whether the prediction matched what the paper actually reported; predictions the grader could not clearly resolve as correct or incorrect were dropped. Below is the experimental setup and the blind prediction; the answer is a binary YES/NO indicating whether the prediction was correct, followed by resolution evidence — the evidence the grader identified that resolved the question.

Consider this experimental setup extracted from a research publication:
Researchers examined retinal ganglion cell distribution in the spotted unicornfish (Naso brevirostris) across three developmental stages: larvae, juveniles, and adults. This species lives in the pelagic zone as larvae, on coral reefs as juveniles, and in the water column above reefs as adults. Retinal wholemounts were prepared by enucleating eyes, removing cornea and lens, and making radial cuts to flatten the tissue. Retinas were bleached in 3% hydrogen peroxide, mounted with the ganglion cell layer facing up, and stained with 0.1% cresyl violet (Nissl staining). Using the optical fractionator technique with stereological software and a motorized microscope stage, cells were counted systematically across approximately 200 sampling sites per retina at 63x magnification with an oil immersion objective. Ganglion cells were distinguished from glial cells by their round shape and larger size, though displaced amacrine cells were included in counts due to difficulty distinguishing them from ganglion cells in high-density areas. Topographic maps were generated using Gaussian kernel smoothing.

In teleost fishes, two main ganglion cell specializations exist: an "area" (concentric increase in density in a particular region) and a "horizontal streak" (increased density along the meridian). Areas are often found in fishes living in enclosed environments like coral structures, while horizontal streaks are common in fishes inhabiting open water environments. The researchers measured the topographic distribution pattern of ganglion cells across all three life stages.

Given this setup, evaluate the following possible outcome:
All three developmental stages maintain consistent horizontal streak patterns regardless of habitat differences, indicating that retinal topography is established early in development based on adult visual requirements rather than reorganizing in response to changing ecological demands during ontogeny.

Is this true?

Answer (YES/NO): YES